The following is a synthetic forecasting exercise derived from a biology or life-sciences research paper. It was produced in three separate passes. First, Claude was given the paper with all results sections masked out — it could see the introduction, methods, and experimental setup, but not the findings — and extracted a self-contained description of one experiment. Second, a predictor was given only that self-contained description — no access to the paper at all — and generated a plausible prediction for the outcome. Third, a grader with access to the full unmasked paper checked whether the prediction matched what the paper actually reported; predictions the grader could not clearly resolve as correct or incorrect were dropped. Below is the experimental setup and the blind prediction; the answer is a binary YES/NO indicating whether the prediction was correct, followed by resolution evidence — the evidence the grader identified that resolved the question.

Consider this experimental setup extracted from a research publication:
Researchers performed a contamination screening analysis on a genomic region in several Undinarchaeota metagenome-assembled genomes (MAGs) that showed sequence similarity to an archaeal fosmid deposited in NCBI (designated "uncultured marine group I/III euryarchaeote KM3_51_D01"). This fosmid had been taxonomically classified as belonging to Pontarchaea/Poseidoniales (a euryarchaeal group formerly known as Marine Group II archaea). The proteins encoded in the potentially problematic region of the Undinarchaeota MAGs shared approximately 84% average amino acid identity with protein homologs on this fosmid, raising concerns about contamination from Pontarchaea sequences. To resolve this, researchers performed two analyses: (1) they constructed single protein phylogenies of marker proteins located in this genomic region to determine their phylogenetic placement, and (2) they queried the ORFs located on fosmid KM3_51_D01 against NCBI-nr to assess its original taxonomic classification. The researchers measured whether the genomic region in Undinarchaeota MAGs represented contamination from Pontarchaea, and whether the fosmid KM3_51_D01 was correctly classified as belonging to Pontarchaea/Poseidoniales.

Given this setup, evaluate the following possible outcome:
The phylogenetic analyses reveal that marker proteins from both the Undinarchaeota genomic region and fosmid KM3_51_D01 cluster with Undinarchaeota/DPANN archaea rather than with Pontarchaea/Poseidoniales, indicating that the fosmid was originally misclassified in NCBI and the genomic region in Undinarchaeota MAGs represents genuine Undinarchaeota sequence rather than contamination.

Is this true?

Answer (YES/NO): NO